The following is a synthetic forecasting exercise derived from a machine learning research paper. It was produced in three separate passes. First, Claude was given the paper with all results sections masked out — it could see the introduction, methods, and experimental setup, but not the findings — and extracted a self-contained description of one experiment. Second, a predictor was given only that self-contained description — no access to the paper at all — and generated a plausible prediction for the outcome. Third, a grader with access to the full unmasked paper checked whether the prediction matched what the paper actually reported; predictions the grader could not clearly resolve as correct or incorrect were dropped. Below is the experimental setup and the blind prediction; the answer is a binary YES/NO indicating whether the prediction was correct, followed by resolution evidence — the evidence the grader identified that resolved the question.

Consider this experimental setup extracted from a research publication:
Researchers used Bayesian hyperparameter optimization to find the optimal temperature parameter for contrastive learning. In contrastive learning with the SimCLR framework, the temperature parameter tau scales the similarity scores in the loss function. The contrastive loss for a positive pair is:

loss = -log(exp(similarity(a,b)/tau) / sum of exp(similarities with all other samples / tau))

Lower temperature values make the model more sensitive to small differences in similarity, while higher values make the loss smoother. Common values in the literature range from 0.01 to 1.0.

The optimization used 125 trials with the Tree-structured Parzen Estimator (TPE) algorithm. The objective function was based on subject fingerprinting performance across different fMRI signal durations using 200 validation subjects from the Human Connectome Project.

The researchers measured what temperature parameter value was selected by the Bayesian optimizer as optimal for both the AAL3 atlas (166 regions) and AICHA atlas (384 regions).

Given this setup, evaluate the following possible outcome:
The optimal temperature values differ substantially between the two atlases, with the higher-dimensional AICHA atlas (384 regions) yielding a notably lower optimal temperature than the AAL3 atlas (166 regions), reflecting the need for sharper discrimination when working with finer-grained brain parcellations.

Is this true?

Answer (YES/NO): NO